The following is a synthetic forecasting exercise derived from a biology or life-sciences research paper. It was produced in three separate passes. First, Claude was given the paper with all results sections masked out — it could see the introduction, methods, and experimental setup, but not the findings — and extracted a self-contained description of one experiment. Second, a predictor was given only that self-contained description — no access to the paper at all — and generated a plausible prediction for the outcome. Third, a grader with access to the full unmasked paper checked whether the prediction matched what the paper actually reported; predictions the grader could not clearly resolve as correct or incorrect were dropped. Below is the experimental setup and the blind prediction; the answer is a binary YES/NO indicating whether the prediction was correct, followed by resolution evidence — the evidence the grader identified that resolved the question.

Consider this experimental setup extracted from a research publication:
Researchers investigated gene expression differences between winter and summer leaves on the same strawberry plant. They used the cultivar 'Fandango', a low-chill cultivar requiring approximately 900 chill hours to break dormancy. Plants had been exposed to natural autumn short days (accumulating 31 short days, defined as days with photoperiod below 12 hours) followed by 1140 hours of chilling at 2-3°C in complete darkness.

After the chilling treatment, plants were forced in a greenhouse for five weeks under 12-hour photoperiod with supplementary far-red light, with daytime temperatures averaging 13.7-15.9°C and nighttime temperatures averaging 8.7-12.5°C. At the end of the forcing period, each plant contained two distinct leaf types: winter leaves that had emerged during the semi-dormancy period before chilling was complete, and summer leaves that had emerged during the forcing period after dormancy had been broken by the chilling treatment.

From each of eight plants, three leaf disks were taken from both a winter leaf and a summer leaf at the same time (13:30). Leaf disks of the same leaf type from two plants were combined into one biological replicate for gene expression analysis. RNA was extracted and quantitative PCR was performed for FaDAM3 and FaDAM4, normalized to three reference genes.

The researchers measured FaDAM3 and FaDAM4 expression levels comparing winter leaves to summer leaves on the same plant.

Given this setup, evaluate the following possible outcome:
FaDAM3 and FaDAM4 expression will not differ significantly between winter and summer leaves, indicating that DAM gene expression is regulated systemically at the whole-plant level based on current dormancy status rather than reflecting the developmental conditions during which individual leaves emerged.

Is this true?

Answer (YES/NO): YES